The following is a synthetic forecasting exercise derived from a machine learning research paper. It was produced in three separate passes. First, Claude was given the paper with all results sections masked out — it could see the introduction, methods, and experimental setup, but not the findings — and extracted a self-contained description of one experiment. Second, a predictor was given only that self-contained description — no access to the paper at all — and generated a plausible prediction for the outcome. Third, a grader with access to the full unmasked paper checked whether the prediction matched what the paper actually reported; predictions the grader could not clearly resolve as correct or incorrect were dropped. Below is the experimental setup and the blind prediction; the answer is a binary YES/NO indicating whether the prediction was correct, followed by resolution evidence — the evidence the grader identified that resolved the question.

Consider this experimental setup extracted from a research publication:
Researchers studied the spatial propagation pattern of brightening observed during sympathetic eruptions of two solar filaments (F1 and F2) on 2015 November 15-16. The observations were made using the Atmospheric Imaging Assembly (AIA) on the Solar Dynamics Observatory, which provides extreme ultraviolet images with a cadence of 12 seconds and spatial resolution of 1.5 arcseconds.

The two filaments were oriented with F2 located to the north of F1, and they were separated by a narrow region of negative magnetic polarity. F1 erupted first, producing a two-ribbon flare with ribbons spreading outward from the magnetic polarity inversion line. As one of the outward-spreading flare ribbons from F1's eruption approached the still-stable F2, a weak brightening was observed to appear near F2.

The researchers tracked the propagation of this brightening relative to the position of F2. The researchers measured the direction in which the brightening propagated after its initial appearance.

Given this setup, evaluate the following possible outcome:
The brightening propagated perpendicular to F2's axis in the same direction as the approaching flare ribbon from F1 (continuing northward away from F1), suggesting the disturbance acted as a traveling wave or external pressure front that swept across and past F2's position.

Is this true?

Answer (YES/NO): NO